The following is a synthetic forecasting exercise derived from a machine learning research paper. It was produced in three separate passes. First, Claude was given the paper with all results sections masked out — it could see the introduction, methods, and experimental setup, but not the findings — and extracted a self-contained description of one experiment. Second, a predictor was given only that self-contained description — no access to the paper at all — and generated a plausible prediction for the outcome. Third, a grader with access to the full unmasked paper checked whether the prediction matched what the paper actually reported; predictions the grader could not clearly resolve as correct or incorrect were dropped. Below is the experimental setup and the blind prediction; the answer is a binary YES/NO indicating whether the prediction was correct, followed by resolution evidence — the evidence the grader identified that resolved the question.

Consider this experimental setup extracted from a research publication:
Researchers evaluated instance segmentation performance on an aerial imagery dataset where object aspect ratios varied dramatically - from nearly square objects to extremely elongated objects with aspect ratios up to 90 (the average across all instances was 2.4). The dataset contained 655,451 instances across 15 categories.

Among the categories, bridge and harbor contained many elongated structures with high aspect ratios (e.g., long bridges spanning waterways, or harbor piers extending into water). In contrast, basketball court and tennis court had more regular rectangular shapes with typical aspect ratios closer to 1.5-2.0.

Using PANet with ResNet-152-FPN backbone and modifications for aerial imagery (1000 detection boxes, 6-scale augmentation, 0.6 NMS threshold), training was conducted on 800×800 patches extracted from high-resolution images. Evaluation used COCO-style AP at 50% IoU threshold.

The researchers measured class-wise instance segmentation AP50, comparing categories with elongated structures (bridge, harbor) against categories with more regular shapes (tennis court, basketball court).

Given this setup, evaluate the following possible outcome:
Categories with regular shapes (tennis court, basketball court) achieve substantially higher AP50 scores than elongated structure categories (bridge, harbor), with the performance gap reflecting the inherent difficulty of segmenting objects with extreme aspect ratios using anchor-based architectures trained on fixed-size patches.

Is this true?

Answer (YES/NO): YES